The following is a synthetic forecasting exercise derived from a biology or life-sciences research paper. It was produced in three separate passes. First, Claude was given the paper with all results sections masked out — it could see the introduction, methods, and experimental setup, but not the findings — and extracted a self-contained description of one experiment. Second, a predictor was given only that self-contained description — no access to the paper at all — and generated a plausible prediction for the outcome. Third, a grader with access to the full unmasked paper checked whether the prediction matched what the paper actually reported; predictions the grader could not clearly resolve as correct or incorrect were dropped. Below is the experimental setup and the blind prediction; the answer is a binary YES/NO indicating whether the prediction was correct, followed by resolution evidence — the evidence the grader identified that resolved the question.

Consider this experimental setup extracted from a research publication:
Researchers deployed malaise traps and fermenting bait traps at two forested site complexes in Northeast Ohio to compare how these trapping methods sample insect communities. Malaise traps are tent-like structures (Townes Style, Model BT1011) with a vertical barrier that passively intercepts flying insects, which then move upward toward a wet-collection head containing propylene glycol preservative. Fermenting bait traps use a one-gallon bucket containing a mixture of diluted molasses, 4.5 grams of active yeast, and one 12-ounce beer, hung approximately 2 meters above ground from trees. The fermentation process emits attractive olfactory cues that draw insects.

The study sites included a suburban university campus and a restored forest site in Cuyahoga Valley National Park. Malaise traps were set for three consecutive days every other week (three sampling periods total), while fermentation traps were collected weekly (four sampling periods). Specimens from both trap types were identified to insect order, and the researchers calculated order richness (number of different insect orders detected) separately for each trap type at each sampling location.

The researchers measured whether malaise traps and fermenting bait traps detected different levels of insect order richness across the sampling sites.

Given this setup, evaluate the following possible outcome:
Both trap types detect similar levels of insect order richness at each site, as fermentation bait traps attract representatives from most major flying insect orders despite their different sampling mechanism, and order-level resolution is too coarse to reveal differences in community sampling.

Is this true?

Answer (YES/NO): NO